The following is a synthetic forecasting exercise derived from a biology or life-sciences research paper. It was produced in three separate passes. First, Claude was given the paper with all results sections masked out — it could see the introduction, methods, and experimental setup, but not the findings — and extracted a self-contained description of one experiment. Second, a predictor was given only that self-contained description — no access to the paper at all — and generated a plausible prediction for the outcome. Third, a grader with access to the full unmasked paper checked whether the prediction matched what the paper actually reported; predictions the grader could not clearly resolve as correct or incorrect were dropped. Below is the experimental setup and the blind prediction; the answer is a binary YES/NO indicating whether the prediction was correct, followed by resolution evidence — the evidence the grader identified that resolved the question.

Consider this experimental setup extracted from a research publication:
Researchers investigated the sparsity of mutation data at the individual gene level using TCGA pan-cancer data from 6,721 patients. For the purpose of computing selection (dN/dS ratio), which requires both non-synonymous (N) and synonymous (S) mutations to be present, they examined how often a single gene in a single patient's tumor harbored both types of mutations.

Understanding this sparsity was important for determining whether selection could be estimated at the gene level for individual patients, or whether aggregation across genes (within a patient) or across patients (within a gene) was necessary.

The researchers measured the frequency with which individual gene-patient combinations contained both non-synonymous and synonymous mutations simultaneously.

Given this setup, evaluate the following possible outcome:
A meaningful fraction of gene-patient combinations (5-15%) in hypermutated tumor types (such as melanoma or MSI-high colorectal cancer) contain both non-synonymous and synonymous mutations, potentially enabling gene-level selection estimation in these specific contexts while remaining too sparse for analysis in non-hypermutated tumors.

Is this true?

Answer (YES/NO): NO